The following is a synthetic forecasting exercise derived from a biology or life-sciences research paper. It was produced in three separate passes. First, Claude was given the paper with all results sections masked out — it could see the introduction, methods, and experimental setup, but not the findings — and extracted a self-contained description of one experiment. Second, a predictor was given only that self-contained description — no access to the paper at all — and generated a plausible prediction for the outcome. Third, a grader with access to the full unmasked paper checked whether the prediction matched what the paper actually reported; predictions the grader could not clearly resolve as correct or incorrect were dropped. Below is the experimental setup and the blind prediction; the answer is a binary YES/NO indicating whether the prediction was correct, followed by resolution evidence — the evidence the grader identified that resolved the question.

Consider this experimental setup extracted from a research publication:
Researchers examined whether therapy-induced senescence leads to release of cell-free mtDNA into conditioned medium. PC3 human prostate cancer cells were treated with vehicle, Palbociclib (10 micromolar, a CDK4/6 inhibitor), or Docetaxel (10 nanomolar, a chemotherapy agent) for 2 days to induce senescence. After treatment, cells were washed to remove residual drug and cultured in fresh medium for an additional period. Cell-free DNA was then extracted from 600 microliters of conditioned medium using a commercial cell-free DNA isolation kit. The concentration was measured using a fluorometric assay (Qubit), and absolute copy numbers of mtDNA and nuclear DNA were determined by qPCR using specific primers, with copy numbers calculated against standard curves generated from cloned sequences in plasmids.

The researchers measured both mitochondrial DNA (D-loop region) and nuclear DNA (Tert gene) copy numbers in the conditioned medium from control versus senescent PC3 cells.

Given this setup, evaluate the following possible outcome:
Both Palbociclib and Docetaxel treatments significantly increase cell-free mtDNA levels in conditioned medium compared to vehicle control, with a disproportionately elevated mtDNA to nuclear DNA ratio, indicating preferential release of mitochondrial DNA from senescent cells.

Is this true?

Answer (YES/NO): YES